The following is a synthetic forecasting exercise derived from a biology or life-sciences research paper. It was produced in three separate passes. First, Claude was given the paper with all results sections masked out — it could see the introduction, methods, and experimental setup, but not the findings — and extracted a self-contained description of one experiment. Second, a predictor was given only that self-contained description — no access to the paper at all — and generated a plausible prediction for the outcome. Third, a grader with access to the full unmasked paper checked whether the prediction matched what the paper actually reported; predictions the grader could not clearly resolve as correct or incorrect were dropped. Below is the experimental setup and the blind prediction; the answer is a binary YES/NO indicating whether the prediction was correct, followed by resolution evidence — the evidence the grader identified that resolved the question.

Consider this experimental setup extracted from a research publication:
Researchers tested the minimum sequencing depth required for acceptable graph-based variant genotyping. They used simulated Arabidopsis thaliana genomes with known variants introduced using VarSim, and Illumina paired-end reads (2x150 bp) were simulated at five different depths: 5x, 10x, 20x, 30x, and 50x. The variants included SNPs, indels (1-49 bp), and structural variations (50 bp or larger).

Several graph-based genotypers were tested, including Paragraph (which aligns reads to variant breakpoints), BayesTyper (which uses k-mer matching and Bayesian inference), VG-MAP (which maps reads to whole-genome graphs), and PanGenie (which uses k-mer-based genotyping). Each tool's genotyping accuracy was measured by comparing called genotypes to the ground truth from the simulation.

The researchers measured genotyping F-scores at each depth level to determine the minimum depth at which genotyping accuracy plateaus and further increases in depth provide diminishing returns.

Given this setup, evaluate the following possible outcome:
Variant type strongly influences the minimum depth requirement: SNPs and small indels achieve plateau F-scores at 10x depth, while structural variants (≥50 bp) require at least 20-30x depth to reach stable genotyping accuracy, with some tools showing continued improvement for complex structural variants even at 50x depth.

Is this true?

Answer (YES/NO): NO